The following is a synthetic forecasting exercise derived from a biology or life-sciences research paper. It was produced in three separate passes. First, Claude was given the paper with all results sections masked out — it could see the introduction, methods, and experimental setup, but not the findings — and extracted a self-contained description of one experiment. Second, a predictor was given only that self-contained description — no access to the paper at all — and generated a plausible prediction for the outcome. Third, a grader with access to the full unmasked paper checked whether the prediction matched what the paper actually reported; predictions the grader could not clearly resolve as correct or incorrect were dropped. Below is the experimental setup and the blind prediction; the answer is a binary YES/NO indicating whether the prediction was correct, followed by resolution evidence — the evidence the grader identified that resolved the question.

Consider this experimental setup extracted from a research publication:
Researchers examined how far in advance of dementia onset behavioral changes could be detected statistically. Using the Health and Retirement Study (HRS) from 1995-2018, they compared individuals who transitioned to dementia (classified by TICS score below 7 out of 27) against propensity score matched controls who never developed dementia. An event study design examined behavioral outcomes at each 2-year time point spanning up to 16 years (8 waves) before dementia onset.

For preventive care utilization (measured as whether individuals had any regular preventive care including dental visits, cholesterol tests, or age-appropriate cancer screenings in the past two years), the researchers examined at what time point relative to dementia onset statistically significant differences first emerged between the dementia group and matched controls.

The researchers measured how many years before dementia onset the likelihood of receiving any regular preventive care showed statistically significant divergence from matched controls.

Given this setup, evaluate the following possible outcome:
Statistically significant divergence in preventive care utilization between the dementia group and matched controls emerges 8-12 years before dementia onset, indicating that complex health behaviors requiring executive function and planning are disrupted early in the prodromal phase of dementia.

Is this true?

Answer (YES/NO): NO